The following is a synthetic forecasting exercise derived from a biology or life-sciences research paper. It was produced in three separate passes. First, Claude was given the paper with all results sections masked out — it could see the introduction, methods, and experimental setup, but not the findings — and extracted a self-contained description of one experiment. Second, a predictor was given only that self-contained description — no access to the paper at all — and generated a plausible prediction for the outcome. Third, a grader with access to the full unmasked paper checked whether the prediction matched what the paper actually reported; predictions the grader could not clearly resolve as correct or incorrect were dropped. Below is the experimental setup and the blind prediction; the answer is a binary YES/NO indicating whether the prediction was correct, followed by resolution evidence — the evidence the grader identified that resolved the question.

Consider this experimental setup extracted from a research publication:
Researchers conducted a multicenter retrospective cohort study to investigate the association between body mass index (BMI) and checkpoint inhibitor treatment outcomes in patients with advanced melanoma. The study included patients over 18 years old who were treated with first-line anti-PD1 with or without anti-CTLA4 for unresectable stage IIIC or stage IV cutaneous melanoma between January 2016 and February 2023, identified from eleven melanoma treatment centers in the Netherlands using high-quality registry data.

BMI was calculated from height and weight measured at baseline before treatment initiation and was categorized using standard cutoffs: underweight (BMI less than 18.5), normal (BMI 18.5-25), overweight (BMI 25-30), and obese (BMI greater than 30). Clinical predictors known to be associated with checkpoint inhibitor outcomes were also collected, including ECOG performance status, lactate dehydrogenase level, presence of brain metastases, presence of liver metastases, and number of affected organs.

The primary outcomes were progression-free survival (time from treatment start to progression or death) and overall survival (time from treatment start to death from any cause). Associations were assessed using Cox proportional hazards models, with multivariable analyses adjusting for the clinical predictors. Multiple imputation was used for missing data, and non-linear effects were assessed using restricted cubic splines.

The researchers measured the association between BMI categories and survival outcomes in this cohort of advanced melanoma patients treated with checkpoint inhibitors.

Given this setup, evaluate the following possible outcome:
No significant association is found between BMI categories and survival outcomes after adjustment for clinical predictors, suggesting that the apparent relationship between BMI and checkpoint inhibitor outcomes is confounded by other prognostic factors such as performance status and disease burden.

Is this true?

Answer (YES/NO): NO